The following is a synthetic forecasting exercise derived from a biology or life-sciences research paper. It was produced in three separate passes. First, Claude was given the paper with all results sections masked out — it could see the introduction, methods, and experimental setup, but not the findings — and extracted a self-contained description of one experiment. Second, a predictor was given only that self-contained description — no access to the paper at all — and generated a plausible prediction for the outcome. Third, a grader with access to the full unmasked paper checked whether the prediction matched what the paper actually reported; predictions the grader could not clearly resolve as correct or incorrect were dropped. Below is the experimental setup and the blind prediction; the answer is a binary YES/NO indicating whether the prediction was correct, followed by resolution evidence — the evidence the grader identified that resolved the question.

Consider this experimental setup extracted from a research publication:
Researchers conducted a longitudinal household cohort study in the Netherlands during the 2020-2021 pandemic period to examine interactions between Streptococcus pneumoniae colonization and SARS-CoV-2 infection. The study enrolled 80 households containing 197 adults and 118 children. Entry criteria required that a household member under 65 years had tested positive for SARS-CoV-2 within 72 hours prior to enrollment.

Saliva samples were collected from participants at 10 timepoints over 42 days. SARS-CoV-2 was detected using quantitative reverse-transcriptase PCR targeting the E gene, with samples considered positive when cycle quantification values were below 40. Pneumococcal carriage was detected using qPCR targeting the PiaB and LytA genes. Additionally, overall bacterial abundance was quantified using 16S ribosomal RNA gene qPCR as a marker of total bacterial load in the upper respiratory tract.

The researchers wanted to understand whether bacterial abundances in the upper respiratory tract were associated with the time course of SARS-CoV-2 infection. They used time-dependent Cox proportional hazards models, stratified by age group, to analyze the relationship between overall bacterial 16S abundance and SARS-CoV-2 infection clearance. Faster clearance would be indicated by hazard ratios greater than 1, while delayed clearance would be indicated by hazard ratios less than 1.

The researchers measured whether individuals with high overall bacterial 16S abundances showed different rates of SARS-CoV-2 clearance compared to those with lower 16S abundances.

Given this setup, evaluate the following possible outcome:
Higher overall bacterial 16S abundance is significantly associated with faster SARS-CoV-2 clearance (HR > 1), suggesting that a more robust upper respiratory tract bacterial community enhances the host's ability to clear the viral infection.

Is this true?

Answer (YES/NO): NO